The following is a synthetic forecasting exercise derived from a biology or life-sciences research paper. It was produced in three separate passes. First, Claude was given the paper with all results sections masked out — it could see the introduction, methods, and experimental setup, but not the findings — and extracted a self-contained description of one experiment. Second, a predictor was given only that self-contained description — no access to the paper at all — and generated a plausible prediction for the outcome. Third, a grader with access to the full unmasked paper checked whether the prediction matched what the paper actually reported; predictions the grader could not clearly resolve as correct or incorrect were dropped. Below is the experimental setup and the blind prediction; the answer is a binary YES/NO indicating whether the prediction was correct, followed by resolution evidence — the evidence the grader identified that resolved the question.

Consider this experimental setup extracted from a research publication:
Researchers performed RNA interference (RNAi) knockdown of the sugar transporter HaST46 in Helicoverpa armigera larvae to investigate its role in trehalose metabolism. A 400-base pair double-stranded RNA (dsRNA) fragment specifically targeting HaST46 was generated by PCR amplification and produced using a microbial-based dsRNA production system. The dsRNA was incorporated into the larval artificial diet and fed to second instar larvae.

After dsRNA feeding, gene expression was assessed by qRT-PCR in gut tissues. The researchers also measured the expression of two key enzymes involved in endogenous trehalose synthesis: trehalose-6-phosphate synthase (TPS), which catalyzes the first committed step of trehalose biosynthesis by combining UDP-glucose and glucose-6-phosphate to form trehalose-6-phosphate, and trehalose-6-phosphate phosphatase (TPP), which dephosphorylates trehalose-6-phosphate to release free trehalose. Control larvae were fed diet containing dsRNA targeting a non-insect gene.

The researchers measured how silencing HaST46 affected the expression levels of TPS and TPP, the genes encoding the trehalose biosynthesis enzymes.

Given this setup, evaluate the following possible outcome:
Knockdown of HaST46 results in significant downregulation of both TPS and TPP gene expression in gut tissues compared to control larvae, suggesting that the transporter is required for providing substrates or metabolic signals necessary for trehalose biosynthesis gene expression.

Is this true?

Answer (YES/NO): NO